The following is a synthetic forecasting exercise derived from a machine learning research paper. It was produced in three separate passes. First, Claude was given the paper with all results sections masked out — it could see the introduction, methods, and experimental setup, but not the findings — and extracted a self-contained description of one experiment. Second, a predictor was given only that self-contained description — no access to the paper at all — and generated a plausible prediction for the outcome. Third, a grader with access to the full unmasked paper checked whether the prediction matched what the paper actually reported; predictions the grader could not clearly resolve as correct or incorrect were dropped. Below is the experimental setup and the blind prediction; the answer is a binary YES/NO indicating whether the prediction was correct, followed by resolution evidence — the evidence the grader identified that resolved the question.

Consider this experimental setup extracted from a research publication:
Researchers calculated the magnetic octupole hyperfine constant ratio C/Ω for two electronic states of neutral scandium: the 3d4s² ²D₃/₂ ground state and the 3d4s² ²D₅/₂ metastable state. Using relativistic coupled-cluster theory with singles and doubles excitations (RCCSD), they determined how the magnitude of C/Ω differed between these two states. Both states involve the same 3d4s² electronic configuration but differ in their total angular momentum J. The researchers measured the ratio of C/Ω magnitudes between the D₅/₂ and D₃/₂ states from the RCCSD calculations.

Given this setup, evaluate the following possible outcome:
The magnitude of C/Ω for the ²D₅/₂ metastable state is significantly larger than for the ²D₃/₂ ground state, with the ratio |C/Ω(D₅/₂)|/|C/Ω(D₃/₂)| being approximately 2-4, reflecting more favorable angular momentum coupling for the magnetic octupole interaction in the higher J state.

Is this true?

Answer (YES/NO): YES